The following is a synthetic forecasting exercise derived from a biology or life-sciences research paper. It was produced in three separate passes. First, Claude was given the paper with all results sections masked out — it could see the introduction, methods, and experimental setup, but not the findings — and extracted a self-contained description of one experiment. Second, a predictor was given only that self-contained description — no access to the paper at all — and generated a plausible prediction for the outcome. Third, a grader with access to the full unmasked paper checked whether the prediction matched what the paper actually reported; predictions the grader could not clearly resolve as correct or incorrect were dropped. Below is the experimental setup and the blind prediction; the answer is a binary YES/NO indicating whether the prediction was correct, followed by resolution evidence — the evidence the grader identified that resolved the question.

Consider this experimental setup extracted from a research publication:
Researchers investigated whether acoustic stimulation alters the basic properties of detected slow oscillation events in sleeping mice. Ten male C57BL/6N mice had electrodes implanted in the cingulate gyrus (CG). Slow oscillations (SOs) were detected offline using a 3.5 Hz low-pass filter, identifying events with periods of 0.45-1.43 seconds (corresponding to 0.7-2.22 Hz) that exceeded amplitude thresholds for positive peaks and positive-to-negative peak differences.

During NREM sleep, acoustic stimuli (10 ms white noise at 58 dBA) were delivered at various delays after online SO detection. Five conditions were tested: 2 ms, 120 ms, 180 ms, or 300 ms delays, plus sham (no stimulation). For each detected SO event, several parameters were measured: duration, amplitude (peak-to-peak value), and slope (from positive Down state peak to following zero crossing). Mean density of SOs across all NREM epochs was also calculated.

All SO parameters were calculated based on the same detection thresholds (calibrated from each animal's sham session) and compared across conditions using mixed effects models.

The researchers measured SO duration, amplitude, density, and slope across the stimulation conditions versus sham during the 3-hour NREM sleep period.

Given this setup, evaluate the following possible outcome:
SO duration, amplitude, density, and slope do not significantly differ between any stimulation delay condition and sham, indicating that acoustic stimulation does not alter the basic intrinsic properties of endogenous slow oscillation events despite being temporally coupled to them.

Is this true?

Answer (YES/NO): YES